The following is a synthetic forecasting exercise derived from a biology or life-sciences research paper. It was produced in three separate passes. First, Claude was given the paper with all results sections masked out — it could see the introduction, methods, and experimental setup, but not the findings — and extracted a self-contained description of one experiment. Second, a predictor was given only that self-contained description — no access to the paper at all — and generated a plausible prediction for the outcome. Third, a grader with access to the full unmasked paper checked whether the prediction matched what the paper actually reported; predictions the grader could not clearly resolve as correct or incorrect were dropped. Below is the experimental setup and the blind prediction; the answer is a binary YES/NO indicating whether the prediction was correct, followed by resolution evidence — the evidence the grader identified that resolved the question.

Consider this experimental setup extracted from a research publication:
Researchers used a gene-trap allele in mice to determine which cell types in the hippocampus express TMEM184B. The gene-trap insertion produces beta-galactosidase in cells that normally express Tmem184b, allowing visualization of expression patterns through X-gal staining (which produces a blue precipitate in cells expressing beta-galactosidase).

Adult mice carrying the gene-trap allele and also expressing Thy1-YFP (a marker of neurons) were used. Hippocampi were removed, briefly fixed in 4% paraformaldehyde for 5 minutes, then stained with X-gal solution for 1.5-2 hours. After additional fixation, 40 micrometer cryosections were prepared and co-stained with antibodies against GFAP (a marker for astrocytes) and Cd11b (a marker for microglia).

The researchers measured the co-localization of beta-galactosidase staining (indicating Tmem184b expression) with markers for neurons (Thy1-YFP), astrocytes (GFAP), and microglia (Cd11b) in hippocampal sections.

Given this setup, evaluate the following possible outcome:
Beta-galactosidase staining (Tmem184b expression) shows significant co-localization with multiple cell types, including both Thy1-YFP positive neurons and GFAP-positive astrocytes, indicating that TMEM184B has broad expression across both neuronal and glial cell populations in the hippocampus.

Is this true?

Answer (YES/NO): NO